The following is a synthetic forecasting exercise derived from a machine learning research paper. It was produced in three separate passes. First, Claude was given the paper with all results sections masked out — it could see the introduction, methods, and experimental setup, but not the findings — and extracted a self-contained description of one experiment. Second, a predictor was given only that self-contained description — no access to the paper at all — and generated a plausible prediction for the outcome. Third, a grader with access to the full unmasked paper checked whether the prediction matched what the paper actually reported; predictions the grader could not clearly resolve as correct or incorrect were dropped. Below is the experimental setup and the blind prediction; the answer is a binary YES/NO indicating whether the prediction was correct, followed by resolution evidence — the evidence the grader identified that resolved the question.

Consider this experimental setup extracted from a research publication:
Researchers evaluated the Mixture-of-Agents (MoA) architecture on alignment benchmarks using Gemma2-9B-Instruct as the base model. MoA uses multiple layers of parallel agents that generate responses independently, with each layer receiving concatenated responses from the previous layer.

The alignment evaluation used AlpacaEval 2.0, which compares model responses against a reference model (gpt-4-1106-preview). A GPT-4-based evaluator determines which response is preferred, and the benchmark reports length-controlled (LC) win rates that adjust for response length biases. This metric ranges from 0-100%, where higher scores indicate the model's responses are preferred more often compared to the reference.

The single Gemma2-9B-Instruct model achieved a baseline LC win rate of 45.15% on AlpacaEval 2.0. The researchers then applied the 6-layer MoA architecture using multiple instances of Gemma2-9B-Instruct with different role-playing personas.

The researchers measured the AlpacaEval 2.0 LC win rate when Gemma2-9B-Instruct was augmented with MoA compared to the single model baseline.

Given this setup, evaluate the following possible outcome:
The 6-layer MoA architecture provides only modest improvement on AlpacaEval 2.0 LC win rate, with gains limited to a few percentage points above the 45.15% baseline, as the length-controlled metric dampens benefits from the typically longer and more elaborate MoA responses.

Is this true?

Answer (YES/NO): NO